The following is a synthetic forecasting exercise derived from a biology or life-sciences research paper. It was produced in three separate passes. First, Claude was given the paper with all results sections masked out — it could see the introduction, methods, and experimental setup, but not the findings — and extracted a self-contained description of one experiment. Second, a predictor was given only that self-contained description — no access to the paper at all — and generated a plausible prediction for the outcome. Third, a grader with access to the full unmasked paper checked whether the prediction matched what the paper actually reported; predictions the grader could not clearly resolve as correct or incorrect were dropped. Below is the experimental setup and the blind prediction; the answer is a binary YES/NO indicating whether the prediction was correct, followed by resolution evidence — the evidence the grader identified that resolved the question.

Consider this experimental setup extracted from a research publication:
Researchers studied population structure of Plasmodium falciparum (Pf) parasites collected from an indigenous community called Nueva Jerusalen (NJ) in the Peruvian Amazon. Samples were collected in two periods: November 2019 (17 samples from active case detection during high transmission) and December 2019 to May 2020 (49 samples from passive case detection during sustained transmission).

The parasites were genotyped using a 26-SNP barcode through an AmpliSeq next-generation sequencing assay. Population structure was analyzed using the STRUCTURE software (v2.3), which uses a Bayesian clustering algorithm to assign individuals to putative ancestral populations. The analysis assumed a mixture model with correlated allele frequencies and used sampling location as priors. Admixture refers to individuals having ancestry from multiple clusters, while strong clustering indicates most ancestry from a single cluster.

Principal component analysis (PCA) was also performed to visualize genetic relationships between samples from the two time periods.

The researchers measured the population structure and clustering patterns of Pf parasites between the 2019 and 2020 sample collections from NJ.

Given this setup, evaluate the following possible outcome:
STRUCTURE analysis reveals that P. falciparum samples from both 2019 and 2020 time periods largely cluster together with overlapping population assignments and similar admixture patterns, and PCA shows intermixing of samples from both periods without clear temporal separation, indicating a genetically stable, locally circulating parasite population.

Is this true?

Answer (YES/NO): NO